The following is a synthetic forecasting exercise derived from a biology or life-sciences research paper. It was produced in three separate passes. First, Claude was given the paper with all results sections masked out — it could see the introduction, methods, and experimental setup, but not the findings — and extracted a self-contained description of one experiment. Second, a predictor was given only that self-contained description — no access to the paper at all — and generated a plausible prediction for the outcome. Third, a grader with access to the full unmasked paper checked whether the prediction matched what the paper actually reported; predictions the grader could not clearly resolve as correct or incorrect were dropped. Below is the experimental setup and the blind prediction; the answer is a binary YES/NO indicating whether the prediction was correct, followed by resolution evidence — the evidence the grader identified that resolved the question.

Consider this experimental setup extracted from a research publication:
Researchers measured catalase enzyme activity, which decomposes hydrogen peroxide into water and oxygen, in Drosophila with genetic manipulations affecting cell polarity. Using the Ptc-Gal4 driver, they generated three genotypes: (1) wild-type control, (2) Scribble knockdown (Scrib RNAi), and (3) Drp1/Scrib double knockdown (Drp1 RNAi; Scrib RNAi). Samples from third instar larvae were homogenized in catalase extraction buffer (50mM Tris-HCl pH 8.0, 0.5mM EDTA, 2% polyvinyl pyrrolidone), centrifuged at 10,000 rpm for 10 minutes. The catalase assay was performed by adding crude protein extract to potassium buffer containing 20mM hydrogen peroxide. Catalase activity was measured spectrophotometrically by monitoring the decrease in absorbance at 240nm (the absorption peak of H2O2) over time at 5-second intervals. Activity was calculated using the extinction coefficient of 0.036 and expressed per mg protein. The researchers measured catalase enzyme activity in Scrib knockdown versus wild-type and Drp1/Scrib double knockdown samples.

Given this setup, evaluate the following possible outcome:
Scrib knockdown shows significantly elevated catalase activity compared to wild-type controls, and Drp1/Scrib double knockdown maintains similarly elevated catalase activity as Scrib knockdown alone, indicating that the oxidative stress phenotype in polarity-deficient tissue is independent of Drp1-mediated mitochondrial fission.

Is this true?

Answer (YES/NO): NO